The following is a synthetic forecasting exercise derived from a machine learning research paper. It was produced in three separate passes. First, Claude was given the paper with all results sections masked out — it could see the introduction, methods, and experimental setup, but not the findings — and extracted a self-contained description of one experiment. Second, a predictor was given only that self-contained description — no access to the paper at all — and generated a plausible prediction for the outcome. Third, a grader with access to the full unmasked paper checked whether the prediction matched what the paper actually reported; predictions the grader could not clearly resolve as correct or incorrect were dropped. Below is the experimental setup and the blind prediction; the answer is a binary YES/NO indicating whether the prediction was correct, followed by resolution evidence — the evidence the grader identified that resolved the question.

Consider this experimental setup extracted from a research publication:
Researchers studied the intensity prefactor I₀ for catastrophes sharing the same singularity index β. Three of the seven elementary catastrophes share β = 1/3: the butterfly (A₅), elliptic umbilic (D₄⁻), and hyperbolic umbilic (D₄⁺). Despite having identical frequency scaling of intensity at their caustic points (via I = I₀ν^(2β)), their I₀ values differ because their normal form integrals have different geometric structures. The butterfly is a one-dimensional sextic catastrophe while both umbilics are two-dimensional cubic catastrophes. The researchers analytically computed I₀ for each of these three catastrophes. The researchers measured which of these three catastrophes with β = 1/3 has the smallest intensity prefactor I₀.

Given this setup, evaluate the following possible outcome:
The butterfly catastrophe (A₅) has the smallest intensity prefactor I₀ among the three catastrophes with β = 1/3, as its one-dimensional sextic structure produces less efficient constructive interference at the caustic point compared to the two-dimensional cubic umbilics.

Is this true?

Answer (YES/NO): NO